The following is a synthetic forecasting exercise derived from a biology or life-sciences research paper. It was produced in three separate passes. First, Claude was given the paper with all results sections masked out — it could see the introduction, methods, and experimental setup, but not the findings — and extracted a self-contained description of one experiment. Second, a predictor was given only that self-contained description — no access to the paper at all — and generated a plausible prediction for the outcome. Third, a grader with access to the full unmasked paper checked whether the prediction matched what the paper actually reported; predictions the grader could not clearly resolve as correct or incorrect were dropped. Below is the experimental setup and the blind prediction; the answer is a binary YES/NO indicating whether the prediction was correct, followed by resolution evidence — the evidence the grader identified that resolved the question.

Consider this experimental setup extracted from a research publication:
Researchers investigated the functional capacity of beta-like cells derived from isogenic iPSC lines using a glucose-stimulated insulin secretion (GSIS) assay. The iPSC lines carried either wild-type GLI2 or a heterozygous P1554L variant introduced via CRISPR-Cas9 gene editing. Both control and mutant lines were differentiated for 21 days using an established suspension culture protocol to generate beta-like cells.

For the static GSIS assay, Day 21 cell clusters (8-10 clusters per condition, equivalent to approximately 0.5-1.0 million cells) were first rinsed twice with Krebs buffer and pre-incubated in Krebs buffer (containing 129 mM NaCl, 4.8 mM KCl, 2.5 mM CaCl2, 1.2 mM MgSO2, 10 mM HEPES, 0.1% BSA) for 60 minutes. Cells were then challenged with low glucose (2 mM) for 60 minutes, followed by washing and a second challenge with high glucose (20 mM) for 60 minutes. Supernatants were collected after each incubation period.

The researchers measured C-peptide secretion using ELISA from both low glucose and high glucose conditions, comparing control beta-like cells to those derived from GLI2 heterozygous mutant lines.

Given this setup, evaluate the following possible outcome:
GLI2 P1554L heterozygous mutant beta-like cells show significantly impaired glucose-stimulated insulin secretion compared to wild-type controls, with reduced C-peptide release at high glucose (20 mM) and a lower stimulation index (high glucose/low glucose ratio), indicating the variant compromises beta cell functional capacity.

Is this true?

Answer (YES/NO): YES